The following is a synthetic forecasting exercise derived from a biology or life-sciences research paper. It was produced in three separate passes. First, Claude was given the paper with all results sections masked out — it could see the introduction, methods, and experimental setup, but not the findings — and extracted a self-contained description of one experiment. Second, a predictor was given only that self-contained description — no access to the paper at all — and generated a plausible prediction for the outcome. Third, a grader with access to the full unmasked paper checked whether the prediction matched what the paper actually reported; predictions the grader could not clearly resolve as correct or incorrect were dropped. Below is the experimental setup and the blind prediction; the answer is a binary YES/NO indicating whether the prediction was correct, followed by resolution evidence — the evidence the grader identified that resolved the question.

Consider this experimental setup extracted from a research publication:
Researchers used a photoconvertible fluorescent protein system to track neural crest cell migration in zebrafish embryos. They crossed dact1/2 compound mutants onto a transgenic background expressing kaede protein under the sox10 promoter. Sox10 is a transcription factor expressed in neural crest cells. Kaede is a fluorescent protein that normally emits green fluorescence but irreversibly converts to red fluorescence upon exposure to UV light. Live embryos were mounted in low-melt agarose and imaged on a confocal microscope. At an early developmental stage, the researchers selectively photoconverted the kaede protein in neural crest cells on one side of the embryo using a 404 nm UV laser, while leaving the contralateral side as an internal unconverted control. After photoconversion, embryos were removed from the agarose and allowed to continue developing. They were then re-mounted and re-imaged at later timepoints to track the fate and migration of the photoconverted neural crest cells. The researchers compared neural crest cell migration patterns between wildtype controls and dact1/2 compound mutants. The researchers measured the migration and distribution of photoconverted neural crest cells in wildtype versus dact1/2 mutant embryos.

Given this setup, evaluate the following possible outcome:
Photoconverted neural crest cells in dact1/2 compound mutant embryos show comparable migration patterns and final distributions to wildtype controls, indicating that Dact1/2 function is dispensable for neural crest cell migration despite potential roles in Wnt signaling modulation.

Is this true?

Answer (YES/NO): NO